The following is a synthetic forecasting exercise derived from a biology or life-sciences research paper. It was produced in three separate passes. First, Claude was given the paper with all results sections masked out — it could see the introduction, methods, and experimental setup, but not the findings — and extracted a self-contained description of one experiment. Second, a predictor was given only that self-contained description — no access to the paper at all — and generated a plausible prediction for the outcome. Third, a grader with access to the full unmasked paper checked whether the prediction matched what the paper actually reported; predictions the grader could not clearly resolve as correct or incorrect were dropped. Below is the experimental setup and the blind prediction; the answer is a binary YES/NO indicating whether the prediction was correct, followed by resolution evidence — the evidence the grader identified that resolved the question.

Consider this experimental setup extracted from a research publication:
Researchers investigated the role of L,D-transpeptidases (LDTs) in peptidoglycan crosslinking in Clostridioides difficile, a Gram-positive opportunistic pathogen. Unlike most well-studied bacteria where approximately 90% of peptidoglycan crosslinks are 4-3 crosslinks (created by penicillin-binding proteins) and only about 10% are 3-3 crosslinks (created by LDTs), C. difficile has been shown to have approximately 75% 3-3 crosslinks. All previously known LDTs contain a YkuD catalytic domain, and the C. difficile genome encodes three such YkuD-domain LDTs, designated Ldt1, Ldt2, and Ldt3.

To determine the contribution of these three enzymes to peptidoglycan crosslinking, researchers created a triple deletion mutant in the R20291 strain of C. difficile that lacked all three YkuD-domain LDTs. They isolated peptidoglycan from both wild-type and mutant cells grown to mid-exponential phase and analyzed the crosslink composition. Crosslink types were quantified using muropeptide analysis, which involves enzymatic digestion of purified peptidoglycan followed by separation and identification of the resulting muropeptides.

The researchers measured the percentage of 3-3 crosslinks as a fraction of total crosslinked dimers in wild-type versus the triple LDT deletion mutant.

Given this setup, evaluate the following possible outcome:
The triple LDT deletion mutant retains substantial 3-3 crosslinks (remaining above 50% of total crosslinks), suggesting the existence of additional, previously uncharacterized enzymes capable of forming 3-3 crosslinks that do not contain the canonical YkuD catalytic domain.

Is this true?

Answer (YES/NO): YES